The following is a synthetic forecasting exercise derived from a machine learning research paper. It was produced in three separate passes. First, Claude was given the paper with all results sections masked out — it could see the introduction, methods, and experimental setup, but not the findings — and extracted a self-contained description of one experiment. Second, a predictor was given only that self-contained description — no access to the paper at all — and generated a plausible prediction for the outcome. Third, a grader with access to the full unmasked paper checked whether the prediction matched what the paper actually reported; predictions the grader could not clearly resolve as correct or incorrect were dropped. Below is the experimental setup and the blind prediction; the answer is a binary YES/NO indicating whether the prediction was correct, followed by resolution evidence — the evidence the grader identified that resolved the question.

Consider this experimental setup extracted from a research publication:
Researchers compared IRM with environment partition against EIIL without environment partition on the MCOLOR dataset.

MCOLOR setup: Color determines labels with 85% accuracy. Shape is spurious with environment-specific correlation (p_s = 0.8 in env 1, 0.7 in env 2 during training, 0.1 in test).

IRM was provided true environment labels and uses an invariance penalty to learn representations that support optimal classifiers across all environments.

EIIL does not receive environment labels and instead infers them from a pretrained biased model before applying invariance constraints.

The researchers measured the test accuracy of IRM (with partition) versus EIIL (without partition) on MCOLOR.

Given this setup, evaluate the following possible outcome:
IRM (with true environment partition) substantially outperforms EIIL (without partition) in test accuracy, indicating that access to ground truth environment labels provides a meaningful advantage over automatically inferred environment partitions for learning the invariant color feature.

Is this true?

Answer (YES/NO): YES